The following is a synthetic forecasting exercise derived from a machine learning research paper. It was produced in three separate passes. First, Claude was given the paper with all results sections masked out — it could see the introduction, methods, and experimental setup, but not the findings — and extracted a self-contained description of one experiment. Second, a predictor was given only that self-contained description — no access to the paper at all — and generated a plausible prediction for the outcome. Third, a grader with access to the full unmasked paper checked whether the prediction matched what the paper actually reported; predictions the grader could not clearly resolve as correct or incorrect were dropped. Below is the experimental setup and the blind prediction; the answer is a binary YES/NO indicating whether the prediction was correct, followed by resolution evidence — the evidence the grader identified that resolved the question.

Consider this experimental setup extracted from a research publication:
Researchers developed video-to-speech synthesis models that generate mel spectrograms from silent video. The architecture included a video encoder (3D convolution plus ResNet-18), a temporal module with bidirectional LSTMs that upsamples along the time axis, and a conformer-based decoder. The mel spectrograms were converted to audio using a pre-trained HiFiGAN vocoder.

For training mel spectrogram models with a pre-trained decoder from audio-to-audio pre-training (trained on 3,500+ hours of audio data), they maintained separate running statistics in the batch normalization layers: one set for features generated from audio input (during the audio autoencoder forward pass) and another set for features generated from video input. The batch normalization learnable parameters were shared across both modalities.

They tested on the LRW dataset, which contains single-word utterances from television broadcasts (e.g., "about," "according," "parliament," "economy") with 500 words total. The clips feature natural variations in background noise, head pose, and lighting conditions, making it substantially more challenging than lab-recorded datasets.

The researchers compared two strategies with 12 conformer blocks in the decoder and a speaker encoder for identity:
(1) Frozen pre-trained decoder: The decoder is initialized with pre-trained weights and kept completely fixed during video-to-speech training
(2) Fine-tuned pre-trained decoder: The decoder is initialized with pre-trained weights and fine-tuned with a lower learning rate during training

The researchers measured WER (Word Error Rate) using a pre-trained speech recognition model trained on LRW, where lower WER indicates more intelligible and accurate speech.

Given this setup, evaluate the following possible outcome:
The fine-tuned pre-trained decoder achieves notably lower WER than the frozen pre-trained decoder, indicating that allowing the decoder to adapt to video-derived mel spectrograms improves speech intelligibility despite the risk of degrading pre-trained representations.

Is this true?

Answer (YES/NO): YES